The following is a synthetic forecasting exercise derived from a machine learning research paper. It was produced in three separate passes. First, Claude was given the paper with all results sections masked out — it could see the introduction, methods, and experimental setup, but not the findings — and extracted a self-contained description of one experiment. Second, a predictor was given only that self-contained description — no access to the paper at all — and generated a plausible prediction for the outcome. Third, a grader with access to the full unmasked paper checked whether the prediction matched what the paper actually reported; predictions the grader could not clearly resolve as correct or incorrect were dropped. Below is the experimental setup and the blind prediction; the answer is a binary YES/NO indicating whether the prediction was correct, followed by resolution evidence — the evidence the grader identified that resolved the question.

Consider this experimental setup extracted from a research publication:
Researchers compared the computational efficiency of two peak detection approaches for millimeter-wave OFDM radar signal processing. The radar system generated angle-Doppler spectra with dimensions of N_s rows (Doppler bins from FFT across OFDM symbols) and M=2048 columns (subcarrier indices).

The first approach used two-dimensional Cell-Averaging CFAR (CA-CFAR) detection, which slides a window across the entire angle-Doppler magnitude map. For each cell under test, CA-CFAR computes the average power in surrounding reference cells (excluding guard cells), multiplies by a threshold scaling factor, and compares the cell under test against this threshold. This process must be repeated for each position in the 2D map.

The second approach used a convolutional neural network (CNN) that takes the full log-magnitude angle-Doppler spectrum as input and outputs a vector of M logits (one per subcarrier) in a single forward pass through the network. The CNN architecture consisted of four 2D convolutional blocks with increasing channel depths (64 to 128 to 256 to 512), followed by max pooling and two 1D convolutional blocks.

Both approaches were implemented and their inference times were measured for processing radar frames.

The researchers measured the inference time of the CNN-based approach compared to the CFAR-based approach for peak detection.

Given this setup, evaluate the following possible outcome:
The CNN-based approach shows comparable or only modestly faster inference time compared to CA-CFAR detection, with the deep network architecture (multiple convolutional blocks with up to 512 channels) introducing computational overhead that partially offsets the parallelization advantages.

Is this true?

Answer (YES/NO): NO